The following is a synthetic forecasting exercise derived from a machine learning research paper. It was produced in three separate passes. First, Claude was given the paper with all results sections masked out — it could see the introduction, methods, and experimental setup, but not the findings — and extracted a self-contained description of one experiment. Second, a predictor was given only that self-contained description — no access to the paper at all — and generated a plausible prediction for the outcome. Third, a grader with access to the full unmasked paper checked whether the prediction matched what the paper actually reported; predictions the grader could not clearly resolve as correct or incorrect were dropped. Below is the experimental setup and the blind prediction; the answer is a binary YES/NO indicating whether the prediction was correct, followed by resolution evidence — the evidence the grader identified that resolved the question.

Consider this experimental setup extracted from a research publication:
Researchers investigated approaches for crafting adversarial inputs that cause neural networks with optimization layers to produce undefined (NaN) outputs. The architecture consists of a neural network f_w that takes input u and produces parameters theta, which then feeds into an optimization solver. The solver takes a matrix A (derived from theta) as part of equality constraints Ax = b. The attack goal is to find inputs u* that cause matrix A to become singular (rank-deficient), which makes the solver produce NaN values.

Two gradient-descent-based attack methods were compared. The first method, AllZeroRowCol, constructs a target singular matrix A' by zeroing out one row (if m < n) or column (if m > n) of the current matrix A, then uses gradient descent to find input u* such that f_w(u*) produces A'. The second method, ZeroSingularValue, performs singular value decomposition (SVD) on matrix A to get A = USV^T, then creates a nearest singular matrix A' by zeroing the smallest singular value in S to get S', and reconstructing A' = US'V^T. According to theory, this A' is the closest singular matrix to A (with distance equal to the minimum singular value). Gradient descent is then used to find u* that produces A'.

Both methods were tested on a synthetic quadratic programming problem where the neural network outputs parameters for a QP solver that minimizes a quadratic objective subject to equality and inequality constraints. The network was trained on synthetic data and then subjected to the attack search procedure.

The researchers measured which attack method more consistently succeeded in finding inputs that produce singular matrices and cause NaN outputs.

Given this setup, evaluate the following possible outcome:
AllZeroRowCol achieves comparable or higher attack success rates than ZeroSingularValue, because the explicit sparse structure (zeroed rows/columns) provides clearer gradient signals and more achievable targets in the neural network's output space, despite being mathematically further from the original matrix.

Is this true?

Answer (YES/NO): YES